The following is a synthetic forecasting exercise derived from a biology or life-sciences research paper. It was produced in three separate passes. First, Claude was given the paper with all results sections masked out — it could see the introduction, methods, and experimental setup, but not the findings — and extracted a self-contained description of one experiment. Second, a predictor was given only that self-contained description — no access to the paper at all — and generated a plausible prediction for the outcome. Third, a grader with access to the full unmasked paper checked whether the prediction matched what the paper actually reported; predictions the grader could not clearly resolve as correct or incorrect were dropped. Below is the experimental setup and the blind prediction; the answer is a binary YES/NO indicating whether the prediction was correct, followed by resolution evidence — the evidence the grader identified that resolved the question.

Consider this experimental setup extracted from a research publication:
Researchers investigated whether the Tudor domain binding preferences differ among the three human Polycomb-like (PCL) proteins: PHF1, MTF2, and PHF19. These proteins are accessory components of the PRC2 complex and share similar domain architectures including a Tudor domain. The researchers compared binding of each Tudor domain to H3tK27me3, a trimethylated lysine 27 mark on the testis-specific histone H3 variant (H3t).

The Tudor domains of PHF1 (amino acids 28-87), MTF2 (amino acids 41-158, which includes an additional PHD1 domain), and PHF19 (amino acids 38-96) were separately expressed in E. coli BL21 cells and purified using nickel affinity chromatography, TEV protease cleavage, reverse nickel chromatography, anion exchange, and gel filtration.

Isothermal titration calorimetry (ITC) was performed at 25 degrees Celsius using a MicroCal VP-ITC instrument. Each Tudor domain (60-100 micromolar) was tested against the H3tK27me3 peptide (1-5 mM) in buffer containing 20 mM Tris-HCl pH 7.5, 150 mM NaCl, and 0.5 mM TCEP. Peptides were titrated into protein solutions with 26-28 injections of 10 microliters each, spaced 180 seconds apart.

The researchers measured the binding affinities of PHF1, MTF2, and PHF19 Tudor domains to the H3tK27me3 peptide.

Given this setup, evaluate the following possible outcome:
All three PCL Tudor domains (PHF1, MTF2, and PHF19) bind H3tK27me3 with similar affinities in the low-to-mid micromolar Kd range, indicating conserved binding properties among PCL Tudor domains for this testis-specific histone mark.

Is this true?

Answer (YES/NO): NO